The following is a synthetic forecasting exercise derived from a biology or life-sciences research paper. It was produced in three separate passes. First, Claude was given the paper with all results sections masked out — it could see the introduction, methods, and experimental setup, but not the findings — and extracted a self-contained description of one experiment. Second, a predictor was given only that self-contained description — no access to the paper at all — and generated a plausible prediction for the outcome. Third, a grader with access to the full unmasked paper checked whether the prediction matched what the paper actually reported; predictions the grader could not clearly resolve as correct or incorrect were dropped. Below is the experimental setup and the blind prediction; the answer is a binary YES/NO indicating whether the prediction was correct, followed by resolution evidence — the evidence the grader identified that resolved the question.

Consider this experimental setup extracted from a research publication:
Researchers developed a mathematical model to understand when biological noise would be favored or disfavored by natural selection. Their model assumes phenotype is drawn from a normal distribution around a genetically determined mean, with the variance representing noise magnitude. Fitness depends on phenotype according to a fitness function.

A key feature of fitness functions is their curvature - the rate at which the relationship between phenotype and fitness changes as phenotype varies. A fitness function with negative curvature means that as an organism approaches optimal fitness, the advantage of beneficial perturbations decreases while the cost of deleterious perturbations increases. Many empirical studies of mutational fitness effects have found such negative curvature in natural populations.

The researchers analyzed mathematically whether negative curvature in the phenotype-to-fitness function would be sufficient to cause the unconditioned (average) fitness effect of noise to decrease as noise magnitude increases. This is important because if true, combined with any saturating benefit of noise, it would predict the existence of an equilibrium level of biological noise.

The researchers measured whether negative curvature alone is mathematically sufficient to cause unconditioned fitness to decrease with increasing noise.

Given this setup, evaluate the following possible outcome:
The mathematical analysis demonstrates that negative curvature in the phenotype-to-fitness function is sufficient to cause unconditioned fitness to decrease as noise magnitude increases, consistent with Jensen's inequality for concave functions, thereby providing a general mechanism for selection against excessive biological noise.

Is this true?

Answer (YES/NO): YES